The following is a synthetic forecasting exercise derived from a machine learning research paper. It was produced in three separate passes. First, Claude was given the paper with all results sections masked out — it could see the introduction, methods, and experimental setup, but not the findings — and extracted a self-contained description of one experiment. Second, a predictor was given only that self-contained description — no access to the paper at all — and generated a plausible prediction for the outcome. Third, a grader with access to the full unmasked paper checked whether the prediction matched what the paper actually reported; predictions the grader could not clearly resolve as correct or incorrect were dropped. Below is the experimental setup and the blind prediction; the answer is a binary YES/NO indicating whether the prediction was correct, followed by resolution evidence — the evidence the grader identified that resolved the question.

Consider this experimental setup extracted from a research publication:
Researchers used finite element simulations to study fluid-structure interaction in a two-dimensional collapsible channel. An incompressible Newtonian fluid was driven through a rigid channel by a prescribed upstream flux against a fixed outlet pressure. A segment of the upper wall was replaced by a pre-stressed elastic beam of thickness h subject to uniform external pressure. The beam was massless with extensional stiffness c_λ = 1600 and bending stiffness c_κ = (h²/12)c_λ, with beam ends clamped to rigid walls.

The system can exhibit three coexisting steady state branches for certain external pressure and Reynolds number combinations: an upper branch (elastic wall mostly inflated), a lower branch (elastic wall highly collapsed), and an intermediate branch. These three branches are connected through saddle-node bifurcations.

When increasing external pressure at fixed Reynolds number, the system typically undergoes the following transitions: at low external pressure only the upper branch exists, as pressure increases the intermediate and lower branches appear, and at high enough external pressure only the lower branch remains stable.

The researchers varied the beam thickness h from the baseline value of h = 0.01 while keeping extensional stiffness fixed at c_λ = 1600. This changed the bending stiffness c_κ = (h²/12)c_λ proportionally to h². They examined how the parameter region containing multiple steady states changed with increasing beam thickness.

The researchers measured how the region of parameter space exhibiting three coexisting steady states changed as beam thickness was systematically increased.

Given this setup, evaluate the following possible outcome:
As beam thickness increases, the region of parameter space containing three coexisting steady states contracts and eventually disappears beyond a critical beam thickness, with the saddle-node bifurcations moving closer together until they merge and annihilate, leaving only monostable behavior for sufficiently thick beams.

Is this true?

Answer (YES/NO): YES